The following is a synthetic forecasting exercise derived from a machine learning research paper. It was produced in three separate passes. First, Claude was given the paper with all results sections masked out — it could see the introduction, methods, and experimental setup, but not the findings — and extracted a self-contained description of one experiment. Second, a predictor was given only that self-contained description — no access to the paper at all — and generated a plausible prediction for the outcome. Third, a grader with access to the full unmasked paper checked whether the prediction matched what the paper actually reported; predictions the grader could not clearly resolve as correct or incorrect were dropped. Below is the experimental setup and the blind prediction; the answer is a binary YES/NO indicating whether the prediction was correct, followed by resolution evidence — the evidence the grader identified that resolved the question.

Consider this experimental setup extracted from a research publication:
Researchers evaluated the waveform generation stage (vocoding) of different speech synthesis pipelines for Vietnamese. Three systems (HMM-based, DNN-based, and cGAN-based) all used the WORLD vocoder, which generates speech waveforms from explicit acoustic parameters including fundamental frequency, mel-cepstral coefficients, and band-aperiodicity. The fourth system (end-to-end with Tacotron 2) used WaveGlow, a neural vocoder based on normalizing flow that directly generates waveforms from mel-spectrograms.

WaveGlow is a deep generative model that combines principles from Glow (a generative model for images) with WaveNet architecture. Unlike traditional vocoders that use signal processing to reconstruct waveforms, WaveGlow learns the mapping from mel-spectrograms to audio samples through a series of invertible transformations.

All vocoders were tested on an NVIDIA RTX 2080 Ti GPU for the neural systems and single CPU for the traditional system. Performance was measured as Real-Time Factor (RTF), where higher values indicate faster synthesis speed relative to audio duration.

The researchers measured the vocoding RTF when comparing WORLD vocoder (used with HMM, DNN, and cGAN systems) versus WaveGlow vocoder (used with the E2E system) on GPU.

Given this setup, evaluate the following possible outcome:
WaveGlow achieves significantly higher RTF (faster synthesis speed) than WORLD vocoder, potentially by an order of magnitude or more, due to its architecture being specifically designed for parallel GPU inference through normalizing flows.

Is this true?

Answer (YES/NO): NO